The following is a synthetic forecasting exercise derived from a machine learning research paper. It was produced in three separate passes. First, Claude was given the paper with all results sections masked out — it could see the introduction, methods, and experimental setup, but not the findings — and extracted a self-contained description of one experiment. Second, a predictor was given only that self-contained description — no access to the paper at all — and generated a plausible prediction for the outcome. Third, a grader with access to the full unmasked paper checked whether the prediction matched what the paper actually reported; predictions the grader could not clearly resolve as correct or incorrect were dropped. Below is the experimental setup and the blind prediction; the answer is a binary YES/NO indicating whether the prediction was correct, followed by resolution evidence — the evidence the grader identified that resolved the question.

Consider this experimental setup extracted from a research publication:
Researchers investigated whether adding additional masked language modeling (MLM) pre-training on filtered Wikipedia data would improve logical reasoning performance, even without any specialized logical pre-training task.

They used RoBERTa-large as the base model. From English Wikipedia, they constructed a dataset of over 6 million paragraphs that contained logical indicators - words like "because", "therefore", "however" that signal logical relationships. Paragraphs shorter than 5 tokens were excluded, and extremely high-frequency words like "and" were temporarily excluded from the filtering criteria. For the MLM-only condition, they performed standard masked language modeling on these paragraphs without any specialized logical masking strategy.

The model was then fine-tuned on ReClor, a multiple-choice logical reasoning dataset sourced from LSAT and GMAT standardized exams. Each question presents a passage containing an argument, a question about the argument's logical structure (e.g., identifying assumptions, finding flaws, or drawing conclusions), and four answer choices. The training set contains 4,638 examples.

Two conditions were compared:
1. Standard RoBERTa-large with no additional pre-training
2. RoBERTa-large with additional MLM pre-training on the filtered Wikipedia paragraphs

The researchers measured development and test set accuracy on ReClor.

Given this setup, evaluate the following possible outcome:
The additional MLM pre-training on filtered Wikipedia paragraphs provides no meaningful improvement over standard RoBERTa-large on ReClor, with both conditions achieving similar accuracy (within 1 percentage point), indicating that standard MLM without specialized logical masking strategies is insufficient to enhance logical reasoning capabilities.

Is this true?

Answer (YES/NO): NO